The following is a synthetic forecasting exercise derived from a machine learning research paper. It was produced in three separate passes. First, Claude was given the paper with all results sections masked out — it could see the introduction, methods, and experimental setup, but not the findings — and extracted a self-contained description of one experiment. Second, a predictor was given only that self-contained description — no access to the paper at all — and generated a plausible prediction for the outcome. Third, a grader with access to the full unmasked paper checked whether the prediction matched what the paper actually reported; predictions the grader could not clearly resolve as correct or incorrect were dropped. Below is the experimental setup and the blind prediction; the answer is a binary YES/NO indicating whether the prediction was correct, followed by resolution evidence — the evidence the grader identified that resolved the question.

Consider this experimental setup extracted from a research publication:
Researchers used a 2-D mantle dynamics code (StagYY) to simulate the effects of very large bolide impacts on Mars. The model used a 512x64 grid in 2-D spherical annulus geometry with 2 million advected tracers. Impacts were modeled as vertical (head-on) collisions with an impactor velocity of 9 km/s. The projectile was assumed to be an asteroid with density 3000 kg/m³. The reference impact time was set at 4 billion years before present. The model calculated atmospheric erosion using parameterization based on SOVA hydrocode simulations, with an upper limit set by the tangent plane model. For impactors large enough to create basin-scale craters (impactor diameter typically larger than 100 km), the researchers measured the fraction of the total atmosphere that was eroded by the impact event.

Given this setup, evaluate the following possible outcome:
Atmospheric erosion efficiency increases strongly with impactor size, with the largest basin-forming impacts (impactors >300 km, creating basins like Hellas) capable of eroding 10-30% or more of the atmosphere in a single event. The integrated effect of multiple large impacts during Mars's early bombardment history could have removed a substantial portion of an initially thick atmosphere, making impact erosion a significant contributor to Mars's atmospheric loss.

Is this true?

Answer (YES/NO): NO